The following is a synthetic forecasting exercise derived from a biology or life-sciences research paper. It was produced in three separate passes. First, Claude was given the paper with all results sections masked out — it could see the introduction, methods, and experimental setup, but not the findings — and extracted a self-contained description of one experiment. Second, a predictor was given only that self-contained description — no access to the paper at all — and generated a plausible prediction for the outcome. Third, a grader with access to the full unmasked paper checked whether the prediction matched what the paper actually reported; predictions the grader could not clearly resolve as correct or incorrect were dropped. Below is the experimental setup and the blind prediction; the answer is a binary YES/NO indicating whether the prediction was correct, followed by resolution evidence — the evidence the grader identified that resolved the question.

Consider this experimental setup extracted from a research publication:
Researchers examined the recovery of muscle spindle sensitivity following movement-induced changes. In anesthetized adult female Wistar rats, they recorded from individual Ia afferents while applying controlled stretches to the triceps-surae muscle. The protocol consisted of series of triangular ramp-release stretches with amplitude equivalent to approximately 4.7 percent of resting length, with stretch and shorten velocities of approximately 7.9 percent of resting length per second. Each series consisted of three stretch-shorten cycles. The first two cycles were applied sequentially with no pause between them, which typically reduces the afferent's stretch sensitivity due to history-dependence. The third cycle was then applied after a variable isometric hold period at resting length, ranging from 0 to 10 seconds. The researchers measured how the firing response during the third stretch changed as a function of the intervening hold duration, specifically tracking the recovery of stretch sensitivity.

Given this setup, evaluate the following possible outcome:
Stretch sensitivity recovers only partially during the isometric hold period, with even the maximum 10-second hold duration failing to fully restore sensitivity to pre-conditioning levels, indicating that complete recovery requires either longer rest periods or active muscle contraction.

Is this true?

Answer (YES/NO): NO